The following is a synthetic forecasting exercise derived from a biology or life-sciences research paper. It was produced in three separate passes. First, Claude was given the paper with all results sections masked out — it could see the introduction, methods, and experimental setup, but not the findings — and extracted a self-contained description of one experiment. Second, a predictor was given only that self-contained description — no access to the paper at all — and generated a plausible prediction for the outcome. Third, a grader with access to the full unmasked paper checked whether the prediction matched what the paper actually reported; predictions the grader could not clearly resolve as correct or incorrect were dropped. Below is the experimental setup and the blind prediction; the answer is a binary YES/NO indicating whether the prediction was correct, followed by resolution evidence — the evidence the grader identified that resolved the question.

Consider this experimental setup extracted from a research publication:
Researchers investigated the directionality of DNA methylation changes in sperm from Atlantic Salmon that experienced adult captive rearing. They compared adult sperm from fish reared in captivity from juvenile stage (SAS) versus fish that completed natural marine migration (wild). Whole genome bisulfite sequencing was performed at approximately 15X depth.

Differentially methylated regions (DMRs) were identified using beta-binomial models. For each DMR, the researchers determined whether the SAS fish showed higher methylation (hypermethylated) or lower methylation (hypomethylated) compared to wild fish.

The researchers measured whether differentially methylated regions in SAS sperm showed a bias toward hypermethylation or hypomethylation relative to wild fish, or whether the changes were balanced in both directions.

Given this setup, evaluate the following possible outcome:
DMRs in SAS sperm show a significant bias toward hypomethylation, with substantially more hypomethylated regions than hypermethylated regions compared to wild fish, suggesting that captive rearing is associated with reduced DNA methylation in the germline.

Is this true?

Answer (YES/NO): YES